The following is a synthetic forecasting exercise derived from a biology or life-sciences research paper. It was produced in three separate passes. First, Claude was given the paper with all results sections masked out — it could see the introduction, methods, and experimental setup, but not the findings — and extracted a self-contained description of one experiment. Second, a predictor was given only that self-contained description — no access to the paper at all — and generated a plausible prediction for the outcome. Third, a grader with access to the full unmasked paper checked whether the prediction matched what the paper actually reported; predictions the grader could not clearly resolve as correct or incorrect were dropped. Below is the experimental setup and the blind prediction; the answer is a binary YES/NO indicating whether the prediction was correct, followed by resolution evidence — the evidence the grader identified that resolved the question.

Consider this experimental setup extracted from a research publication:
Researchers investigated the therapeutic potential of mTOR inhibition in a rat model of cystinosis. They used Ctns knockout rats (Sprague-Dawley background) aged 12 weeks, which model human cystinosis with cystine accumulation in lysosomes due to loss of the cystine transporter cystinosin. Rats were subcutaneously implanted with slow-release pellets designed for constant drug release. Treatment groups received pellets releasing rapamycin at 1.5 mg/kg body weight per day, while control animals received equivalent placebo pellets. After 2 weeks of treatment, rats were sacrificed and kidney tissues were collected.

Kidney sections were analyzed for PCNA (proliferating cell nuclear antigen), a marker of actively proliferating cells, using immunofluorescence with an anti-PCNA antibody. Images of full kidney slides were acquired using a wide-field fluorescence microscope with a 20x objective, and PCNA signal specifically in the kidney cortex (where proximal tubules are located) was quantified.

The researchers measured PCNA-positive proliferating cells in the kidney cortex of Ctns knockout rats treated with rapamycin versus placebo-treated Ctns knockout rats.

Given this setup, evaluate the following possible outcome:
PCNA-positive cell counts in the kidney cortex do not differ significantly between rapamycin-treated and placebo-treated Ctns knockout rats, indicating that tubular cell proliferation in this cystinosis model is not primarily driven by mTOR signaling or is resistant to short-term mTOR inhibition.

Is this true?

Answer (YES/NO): NO